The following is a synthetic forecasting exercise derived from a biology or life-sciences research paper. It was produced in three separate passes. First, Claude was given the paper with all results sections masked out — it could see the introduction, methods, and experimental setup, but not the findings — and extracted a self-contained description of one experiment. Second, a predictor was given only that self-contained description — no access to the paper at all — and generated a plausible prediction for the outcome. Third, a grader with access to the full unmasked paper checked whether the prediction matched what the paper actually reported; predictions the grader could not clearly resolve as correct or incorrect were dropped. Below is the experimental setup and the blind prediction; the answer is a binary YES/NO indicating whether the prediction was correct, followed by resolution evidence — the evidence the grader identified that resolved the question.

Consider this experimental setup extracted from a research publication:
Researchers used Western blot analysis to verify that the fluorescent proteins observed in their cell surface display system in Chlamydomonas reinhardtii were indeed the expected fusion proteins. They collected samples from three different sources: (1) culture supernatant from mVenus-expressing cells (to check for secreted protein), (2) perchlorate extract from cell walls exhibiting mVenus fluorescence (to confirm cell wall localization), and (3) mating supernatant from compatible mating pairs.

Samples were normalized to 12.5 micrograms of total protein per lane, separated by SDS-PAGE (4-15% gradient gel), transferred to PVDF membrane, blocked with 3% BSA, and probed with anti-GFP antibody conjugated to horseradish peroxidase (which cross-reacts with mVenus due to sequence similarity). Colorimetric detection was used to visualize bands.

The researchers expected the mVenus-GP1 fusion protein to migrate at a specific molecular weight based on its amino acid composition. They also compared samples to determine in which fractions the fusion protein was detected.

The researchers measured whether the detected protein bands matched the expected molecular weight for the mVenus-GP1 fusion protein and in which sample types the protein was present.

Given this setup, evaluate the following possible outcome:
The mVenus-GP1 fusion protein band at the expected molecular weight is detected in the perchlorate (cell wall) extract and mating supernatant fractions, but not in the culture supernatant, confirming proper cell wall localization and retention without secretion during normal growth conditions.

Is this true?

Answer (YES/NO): NO